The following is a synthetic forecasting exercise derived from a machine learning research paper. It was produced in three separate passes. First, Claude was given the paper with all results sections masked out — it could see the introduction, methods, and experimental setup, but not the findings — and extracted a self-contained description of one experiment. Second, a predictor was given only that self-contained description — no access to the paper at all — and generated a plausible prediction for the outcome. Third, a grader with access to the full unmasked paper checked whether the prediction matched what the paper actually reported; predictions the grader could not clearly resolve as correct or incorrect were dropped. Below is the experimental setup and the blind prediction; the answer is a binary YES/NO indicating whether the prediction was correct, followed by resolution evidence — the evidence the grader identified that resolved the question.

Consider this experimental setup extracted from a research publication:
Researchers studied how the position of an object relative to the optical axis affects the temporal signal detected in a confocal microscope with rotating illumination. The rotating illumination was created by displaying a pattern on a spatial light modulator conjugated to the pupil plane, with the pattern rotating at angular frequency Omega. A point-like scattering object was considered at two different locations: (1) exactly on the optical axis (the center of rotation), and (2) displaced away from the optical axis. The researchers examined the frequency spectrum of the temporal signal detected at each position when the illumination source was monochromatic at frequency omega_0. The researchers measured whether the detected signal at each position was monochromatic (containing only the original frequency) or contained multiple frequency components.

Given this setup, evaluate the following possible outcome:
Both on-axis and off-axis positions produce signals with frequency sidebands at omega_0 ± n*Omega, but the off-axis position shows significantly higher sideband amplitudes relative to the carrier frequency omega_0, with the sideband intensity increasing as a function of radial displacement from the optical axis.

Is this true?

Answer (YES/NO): NO